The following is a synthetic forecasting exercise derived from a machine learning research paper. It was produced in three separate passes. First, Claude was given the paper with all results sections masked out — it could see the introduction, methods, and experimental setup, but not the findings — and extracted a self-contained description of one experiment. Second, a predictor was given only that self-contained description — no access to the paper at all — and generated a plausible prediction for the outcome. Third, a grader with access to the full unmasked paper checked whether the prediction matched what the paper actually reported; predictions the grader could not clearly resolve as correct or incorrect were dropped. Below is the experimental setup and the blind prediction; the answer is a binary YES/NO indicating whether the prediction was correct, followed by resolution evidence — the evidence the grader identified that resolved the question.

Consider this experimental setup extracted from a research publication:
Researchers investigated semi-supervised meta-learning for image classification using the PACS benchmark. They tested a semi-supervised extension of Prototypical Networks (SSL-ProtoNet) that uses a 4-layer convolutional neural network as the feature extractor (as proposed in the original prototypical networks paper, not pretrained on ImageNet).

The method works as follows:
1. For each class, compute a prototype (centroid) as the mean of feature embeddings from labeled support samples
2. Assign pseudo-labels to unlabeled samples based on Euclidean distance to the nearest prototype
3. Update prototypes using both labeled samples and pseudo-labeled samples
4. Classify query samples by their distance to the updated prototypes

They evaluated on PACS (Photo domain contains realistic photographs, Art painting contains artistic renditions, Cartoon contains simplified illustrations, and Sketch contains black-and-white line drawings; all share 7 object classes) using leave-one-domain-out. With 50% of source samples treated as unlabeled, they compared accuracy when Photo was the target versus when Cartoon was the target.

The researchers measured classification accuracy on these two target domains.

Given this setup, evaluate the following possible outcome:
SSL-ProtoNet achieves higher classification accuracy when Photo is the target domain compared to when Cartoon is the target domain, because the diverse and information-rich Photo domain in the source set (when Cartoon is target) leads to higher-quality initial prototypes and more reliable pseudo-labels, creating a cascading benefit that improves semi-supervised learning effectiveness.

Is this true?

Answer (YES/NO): YES